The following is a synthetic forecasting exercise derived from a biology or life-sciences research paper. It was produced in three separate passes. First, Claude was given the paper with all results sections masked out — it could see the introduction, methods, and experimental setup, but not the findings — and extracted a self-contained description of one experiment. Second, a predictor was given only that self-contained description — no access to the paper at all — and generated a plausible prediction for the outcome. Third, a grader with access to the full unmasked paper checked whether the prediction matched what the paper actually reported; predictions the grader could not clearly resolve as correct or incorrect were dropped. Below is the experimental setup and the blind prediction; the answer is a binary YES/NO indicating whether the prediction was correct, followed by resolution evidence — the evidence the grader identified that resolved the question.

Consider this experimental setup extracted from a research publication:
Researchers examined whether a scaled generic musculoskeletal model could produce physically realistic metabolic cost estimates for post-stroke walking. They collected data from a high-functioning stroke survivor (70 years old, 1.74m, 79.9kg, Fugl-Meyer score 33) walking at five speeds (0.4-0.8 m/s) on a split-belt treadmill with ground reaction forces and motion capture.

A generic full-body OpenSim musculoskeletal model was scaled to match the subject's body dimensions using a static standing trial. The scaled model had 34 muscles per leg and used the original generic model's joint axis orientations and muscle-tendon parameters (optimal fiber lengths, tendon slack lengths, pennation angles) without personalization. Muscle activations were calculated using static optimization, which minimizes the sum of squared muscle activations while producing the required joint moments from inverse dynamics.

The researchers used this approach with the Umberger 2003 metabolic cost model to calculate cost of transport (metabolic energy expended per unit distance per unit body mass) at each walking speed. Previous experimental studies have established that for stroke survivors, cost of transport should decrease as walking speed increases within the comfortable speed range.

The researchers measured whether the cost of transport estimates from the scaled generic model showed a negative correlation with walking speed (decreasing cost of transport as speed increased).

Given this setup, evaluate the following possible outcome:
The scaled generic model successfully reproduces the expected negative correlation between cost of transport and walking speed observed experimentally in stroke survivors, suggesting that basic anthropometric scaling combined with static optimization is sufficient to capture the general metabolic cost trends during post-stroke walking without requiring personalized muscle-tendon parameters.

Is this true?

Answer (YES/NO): YES